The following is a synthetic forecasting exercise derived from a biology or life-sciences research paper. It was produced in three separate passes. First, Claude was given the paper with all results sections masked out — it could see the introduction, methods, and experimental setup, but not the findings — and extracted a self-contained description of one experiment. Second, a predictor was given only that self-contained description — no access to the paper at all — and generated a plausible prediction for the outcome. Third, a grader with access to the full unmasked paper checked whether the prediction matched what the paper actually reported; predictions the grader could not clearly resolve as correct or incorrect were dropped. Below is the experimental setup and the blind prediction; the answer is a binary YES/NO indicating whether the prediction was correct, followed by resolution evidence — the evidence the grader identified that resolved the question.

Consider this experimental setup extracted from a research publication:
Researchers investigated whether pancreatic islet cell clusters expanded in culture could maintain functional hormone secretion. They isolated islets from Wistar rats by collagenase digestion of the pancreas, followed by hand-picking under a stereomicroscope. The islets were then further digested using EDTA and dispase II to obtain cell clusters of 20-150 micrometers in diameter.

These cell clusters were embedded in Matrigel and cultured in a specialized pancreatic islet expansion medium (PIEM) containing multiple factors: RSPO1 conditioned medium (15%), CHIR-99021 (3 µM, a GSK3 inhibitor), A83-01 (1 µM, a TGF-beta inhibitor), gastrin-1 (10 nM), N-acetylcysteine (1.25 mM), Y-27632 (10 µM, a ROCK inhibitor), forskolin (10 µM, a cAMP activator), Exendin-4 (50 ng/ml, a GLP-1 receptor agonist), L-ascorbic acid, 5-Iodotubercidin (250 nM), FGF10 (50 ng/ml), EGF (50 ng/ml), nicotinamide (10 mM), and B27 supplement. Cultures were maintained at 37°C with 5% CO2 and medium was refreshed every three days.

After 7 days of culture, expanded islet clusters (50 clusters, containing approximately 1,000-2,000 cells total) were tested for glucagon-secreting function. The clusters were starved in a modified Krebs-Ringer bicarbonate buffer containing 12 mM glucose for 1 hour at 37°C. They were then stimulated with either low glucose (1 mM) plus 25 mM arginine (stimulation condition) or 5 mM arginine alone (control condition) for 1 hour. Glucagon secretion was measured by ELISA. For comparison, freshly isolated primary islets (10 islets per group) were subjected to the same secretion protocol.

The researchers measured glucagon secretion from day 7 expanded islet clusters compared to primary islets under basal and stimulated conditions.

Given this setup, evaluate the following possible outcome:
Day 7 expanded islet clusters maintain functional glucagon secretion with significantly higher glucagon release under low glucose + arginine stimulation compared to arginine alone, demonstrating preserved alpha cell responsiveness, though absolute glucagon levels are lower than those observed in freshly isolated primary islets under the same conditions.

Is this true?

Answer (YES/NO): NO